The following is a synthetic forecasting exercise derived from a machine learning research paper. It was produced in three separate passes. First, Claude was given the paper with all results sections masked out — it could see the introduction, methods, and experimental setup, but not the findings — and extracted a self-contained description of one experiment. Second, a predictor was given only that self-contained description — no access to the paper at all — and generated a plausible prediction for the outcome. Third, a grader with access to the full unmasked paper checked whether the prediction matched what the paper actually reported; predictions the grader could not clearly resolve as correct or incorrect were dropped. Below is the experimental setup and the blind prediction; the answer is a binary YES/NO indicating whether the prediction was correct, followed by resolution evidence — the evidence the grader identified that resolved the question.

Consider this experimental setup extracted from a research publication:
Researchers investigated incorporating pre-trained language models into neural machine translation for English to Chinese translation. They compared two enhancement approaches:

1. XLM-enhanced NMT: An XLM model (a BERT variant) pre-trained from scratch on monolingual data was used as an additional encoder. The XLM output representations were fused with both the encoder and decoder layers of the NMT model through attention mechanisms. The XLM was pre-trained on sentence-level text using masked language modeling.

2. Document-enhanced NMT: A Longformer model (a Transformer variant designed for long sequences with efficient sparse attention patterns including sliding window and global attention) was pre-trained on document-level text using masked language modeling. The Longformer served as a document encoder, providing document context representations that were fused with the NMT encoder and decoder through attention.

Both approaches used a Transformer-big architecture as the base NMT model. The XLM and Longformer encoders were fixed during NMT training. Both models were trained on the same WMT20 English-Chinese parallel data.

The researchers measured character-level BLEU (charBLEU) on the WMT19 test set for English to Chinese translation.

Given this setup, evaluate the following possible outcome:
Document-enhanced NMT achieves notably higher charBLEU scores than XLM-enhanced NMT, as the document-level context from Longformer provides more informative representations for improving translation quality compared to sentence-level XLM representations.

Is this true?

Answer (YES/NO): NO